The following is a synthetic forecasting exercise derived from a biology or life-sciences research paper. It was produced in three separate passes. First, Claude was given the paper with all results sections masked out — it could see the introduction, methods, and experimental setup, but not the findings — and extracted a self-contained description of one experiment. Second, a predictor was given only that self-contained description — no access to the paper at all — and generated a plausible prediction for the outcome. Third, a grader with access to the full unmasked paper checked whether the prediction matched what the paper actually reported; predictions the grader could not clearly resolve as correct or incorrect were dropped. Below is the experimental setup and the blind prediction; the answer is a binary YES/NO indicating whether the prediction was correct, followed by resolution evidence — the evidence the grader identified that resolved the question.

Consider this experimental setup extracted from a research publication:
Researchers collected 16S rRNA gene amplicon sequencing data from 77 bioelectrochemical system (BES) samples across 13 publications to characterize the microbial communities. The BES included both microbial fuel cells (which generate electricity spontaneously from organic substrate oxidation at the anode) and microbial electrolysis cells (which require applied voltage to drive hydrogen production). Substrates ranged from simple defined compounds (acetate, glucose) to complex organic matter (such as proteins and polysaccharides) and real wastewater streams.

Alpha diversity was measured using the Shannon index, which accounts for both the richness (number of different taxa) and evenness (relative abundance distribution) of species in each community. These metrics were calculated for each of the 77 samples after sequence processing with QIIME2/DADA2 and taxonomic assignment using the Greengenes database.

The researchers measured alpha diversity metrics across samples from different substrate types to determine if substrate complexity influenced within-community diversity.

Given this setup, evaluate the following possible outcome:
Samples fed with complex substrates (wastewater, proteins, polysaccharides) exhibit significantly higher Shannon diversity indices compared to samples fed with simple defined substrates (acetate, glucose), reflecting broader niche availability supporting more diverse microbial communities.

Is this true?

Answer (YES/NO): YES